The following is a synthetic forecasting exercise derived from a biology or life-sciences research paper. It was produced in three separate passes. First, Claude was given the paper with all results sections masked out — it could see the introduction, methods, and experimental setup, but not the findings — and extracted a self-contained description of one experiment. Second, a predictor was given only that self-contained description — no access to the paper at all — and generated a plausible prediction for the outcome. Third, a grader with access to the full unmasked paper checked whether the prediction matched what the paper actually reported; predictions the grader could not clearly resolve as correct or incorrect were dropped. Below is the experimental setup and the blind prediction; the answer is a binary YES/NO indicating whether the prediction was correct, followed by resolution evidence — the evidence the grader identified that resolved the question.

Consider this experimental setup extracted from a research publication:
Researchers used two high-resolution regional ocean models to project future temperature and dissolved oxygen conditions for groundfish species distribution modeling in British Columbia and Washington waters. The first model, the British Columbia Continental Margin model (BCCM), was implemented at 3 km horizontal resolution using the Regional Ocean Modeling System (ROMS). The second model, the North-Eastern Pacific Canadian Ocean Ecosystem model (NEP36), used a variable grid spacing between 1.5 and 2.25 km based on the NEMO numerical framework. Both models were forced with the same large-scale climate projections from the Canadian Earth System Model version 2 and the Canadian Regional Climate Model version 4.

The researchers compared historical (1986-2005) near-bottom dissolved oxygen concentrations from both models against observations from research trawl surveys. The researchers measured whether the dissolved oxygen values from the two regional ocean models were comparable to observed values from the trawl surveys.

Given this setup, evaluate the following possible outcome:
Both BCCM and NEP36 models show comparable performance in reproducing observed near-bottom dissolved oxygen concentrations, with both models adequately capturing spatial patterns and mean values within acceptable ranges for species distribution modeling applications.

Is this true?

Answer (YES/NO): NO